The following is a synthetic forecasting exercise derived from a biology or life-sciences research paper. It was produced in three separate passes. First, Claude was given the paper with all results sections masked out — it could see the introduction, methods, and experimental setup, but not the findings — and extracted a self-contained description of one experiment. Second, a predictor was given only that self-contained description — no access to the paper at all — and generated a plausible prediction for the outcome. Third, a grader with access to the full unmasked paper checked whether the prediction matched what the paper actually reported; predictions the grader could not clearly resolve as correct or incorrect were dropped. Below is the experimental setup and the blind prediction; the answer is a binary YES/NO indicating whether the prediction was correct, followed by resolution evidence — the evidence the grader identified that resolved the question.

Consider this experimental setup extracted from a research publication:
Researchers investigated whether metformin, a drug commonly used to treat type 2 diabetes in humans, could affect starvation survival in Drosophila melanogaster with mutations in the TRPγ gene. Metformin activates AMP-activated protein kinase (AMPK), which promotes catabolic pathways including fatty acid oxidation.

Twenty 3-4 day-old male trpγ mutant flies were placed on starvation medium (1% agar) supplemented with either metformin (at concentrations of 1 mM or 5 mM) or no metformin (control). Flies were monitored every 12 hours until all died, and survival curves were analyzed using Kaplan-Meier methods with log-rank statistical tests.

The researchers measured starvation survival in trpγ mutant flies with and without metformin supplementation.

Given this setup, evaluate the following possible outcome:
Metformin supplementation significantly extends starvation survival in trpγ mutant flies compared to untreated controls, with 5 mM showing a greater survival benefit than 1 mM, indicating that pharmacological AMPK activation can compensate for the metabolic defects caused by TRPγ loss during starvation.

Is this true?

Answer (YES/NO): NO